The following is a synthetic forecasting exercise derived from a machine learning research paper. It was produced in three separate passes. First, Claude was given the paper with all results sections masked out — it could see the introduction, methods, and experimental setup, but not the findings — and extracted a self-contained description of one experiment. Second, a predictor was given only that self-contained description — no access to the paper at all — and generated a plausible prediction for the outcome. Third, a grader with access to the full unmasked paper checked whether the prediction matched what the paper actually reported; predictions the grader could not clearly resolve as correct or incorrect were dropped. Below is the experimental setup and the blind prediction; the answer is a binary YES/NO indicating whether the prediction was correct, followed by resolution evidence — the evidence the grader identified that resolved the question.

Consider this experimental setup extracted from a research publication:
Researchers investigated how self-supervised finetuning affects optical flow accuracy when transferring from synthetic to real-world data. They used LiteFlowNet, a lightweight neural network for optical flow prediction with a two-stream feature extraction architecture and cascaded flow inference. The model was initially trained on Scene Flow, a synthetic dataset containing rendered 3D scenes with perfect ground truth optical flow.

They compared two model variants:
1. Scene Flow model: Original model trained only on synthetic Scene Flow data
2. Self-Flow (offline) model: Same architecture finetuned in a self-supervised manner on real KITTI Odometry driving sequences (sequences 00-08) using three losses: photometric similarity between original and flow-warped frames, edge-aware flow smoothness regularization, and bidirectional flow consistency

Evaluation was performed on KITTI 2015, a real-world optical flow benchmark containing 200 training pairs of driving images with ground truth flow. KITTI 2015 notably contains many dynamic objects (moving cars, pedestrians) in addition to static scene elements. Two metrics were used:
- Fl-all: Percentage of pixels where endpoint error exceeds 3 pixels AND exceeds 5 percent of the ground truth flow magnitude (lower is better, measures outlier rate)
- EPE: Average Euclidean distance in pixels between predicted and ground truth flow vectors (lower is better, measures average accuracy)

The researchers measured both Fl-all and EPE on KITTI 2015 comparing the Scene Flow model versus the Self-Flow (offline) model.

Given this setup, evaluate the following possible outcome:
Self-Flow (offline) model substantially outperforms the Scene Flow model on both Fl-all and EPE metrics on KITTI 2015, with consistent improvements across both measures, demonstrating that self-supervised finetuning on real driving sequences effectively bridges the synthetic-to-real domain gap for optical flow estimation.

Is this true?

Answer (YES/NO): NO